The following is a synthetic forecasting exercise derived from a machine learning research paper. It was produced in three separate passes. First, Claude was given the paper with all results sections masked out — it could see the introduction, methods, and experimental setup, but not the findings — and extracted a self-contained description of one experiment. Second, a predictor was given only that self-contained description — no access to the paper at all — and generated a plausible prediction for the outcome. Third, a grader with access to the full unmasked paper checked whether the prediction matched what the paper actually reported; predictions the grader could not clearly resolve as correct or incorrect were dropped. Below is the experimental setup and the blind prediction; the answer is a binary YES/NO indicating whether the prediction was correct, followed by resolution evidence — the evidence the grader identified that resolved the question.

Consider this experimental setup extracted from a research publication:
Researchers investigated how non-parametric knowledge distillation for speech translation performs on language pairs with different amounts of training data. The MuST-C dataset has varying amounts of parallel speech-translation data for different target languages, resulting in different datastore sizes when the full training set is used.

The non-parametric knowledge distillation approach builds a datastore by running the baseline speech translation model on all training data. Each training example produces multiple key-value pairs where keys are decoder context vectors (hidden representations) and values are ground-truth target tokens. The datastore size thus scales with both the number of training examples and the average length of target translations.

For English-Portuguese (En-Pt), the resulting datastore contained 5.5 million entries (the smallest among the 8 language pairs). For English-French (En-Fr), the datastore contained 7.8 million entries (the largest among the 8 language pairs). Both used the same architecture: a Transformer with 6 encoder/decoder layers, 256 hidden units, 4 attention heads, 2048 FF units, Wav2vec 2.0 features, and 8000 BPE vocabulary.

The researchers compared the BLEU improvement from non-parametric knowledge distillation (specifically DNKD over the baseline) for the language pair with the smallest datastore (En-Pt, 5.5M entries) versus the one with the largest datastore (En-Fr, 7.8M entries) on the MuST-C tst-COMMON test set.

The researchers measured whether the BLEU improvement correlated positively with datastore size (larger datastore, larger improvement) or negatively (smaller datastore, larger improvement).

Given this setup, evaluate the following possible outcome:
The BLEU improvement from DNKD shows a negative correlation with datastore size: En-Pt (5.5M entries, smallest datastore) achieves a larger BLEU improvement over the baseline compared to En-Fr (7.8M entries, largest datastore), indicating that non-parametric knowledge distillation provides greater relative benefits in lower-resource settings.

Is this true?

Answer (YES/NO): YES